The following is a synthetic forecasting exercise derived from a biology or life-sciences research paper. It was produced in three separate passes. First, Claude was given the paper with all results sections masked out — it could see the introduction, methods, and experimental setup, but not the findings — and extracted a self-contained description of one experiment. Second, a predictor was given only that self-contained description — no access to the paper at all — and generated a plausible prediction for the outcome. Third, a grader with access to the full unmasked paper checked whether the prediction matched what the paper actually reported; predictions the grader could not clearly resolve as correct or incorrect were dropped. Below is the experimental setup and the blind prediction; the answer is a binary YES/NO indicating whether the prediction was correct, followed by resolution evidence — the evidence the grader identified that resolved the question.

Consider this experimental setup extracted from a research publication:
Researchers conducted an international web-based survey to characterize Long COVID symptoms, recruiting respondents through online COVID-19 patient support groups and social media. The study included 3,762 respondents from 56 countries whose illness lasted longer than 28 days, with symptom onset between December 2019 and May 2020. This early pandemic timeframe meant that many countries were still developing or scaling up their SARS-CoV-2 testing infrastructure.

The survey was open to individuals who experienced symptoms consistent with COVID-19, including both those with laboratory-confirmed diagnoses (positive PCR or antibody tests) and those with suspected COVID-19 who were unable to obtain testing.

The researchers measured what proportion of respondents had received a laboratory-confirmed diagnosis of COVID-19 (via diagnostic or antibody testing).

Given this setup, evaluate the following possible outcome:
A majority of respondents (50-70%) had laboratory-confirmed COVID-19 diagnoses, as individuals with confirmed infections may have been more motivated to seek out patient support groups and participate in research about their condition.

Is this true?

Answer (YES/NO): NO